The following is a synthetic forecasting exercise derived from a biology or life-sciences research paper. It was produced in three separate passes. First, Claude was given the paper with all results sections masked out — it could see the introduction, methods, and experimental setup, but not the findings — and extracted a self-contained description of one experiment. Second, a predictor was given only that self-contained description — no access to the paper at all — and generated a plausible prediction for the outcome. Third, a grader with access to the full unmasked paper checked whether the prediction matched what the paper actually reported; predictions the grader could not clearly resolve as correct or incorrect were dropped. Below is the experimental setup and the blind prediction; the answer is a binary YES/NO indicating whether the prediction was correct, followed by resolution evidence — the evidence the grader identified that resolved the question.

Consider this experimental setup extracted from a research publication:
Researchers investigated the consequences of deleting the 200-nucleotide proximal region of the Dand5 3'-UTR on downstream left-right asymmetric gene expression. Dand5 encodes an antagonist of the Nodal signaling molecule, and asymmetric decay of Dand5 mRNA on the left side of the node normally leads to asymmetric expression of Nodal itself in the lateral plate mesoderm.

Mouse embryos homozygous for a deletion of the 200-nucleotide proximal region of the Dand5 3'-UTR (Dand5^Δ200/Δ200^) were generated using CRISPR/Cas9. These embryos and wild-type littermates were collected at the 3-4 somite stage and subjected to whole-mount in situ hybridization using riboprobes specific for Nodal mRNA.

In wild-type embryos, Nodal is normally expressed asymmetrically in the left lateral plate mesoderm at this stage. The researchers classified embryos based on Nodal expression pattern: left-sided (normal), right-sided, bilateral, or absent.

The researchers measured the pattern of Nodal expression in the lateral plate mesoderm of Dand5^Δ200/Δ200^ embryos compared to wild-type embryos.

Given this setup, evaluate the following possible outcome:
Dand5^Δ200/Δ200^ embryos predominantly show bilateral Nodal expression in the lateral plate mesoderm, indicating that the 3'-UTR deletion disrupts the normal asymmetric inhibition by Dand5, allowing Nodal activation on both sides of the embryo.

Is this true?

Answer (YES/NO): NO